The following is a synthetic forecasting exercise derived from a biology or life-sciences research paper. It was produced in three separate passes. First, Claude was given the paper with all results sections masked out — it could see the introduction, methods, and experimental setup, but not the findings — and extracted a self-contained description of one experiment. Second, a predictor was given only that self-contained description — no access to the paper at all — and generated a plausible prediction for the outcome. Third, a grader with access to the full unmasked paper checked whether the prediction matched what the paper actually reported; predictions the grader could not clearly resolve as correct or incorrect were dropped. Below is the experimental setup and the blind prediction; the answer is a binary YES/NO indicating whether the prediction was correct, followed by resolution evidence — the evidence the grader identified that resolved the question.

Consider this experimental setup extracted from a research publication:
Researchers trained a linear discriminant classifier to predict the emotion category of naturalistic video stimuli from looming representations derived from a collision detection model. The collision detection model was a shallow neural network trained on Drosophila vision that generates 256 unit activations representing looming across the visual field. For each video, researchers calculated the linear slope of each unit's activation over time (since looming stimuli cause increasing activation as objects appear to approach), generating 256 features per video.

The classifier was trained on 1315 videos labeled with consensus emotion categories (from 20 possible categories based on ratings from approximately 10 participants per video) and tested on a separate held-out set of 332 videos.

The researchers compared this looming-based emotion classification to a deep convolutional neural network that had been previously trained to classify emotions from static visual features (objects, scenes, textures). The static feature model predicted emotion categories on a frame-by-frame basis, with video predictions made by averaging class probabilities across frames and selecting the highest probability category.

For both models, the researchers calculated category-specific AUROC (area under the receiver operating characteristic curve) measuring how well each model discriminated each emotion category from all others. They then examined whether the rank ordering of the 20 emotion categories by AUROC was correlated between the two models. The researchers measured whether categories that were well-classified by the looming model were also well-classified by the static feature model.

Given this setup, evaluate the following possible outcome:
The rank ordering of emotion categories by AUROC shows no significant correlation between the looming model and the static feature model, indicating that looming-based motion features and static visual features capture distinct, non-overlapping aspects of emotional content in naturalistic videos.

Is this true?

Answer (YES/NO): YES